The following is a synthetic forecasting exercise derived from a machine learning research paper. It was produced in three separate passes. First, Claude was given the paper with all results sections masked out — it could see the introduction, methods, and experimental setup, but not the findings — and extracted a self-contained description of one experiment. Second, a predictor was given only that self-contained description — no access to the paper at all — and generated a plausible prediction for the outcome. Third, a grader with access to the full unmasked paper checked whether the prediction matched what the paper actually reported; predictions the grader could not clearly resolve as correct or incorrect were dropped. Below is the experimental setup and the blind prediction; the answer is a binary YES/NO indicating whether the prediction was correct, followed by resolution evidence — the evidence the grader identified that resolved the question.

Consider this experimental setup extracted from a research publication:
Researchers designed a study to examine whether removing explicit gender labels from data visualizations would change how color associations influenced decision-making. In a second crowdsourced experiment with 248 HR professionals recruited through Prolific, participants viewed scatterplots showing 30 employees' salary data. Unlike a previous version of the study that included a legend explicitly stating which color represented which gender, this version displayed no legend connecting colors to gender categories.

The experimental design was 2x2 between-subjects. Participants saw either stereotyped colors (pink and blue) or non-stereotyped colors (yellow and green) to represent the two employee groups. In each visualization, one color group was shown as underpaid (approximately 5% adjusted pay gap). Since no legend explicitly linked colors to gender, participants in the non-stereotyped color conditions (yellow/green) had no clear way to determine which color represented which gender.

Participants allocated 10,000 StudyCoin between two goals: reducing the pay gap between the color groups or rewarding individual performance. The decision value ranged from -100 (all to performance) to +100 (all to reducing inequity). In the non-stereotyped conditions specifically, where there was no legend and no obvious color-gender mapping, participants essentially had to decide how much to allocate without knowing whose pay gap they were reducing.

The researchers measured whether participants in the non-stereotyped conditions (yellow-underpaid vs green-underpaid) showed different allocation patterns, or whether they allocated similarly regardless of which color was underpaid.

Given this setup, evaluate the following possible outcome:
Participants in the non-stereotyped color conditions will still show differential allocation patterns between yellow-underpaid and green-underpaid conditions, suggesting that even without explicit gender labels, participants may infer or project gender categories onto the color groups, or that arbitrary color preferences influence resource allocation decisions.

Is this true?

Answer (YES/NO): YES